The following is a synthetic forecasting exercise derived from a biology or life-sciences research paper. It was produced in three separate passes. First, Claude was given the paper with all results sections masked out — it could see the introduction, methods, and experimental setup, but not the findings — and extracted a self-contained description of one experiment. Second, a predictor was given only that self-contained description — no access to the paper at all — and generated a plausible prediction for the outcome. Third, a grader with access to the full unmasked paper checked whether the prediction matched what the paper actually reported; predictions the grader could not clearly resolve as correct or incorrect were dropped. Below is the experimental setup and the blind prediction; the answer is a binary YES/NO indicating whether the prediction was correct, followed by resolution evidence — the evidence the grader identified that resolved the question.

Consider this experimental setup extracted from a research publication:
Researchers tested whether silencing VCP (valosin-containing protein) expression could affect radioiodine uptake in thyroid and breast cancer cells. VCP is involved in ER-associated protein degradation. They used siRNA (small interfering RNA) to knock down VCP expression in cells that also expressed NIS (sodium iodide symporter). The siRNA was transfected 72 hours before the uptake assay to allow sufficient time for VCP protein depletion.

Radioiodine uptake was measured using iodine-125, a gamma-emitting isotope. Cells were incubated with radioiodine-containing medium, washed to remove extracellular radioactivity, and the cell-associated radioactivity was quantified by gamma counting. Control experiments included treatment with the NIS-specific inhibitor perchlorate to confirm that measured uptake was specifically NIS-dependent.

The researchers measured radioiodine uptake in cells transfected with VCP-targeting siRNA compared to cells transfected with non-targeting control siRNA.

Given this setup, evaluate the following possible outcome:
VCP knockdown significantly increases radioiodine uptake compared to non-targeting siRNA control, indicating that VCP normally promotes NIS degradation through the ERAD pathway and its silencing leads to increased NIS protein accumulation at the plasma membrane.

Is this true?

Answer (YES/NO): YES